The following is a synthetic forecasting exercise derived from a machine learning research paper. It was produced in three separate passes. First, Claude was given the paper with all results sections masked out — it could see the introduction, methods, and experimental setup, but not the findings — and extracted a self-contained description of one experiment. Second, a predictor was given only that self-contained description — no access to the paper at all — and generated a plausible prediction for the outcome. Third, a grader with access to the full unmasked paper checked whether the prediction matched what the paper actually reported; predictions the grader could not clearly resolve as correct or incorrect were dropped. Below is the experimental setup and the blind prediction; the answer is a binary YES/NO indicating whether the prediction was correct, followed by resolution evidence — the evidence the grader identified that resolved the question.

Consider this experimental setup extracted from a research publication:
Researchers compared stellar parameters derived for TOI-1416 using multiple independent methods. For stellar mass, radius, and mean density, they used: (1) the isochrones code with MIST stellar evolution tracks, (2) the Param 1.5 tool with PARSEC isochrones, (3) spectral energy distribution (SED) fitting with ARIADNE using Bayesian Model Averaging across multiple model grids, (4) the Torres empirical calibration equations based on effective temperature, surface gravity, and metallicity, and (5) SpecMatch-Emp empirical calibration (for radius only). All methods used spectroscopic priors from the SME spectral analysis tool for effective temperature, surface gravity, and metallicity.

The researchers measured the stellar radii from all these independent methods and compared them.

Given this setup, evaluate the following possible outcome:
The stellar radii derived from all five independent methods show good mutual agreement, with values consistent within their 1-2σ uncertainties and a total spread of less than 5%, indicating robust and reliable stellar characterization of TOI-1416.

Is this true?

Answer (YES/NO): YES